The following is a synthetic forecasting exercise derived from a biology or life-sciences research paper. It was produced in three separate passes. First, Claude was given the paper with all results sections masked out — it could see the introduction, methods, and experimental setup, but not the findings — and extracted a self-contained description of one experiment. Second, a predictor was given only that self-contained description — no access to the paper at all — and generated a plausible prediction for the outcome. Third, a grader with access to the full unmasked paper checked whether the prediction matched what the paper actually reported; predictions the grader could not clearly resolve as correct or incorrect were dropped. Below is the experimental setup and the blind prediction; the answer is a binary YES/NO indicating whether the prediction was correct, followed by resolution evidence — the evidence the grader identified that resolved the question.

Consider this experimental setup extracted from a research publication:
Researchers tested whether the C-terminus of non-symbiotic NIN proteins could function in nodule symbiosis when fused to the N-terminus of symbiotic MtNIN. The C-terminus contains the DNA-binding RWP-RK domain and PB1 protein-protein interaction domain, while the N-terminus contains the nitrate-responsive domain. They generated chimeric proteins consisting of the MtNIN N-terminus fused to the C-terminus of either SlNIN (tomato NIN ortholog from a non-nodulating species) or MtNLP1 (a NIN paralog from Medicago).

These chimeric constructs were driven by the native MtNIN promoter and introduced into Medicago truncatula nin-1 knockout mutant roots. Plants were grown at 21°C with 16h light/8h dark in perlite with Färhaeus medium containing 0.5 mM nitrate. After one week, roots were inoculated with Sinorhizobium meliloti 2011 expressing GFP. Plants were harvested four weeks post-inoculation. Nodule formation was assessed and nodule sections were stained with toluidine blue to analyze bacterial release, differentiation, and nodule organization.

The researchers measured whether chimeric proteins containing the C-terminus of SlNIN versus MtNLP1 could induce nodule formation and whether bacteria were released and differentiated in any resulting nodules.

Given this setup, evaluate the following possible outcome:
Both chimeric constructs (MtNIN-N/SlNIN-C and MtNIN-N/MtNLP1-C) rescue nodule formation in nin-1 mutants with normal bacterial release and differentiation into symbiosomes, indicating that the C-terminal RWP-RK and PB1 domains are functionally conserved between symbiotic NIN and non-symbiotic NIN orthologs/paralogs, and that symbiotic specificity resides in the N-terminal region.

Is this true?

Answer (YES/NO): NO